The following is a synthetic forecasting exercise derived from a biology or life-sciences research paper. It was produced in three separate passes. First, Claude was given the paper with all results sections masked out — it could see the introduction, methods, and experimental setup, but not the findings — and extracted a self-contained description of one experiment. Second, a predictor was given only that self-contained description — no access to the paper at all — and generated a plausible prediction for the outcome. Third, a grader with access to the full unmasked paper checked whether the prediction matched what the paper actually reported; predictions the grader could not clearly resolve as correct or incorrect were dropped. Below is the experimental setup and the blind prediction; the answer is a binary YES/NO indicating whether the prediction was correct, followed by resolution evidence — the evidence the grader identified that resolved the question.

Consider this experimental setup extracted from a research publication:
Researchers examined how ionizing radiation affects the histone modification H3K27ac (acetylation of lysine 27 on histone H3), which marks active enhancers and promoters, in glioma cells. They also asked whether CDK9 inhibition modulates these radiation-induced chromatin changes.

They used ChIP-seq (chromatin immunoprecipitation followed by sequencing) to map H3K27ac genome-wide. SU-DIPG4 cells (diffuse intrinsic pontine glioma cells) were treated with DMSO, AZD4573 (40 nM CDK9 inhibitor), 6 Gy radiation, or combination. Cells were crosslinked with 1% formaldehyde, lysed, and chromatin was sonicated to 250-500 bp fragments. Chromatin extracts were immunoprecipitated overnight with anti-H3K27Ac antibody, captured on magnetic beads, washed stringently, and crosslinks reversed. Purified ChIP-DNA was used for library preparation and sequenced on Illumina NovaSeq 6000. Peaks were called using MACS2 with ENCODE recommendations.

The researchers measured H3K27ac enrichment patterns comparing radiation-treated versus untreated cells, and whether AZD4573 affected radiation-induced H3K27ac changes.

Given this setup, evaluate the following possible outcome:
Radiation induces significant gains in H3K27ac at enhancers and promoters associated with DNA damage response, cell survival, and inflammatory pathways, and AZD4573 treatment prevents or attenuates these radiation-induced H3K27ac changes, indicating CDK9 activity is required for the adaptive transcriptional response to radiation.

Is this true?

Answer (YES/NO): NO